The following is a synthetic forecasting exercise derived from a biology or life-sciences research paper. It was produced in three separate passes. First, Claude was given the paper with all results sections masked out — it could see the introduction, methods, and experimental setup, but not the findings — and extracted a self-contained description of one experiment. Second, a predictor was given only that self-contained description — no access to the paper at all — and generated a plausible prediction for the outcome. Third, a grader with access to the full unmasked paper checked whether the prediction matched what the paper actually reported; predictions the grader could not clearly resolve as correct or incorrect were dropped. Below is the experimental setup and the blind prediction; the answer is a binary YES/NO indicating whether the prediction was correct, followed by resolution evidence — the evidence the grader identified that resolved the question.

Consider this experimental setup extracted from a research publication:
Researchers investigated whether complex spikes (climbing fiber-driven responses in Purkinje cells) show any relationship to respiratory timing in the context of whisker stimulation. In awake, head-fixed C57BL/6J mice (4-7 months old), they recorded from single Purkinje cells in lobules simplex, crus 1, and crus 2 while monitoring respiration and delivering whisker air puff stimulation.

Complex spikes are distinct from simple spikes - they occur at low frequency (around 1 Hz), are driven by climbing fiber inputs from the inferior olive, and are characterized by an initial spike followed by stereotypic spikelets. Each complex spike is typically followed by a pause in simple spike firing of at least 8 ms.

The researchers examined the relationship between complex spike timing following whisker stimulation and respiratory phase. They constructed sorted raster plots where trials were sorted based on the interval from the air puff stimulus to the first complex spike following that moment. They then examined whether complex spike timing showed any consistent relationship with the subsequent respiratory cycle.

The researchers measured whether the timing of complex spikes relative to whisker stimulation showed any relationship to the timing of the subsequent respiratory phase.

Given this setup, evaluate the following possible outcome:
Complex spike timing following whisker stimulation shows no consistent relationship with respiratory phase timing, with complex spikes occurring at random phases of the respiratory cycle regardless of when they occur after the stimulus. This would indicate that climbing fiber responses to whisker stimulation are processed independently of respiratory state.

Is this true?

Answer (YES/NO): YES